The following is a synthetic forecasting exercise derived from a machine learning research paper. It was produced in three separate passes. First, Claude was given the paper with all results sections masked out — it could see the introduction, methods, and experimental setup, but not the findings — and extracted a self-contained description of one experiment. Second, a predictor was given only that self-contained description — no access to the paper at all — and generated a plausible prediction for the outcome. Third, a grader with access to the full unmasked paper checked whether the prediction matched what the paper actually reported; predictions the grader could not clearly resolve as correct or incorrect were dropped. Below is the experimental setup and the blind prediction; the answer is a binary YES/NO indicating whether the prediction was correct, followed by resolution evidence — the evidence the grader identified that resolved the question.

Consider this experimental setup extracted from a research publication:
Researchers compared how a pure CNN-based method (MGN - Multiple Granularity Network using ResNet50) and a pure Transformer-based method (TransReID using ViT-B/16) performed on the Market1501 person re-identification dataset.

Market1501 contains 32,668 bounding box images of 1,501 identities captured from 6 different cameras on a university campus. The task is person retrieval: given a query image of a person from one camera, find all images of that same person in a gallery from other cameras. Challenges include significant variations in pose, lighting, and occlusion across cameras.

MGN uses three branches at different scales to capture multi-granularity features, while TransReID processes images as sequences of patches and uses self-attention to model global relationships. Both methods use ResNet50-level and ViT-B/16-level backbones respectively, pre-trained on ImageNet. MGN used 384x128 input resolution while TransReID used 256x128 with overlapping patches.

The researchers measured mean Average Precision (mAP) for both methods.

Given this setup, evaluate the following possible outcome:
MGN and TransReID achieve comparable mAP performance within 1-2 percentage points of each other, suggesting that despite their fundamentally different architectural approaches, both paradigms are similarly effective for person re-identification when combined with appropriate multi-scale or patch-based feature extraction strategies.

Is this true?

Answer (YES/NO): NO